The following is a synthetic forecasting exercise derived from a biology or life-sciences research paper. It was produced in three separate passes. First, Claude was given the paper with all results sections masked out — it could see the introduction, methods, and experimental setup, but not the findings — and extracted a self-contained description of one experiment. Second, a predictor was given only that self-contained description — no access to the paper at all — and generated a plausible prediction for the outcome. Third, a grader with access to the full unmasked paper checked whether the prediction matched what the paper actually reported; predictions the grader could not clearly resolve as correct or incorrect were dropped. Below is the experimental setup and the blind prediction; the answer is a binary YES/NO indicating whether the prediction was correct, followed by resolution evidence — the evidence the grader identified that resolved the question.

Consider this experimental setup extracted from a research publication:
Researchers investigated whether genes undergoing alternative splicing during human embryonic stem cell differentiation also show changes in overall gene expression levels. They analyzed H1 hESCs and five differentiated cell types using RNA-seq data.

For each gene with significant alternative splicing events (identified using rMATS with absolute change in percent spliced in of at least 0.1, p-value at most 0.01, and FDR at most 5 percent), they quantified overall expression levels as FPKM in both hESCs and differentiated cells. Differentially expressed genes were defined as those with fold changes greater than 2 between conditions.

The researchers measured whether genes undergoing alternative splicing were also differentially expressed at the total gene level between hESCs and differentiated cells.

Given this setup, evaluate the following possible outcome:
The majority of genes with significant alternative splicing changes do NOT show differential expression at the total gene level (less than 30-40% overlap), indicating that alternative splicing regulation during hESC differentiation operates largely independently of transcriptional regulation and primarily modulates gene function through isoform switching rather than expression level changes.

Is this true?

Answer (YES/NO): YES